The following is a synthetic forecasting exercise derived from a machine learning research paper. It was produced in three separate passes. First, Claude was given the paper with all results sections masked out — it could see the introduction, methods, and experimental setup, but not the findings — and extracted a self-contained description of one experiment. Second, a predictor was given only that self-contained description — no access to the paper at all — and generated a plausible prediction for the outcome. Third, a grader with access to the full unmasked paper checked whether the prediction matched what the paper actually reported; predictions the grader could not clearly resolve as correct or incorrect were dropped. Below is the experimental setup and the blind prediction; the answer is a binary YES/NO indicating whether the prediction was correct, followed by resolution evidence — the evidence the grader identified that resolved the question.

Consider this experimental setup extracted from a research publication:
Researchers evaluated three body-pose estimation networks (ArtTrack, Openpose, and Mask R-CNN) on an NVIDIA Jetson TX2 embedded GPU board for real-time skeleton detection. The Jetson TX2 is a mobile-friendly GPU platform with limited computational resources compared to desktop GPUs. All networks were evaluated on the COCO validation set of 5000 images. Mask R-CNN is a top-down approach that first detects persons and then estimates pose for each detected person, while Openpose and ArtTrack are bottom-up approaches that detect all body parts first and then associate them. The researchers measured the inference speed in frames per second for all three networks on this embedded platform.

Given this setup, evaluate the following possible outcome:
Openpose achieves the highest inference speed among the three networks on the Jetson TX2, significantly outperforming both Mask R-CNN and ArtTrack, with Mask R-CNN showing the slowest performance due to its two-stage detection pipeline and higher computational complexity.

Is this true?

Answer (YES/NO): NO